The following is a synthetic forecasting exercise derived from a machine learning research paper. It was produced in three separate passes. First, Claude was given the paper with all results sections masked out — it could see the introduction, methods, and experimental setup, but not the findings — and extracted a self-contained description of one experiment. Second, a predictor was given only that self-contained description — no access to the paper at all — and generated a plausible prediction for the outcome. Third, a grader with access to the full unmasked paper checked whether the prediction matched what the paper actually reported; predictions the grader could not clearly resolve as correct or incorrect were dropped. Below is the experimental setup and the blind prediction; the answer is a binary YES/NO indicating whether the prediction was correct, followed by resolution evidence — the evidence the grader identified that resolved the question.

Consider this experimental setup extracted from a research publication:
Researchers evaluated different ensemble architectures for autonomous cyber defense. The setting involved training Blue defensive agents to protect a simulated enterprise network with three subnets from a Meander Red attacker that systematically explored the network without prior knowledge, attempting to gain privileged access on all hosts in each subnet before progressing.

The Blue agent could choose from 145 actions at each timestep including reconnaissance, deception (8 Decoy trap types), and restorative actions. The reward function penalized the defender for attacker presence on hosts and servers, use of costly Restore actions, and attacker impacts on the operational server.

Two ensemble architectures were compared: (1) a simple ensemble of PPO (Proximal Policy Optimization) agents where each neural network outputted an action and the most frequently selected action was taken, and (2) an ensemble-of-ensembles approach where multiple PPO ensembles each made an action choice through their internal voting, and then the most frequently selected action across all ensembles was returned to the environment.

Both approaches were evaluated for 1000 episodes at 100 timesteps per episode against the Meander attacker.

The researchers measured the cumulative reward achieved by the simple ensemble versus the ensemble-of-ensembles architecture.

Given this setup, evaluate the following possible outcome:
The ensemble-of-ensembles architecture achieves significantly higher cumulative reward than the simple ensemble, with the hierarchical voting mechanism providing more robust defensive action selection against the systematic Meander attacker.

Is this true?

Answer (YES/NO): NO